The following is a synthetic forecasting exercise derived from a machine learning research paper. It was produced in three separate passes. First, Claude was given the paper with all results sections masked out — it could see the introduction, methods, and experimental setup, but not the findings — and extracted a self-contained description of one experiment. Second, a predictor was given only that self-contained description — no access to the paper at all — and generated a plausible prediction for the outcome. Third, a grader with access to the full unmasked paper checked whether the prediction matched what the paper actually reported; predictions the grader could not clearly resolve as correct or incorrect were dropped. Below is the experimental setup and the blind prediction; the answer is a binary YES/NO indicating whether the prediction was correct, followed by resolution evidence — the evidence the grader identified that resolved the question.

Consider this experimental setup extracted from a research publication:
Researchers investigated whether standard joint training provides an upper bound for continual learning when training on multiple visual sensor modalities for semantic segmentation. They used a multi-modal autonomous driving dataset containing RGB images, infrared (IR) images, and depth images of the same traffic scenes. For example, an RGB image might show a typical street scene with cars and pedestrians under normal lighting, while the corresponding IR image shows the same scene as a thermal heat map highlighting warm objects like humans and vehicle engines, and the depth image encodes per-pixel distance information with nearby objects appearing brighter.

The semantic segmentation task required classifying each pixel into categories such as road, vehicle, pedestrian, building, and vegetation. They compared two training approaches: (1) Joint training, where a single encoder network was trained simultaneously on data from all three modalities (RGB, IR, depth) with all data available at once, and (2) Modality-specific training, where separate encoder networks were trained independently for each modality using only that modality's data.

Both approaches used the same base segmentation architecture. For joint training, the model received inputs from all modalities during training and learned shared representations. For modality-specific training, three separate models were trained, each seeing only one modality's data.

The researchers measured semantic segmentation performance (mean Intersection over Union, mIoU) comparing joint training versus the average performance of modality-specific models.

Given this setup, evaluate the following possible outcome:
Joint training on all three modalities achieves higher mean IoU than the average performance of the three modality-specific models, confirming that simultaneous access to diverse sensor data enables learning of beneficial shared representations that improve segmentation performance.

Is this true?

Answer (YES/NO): NO